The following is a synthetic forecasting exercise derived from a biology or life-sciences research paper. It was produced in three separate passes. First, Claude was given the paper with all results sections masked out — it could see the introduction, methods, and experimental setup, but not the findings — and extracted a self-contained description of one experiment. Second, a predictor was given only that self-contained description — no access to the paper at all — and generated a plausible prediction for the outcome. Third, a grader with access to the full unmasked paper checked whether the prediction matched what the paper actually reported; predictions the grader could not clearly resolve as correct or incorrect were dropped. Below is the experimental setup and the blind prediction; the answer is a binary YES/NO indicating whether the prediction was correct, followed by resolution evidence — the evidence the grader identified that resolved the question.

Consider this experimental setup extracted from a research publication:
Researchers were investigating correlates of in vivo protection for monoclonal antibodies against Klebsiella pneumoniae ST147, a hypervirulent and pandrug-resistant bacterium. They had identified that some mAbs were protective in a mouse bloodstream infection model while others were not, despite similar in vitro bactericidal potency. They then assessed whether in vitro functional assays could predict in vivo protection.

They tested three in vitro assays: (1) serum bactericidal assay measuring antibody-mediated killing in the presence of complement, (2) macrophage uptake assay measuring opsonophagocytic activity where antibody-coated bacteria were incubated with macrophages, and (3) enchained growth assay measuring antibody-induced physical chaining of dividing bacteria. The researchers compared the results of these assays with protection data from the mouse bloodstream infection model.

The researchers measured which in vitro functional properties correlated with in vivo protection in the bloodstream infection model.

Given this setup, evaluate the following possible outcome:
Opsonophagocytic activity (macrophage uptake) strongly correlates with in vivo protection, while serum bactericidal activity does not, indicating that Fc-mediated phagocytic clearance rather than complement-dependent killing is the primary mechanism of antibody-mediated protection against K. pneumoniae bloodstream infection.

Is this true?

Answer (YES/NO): NO